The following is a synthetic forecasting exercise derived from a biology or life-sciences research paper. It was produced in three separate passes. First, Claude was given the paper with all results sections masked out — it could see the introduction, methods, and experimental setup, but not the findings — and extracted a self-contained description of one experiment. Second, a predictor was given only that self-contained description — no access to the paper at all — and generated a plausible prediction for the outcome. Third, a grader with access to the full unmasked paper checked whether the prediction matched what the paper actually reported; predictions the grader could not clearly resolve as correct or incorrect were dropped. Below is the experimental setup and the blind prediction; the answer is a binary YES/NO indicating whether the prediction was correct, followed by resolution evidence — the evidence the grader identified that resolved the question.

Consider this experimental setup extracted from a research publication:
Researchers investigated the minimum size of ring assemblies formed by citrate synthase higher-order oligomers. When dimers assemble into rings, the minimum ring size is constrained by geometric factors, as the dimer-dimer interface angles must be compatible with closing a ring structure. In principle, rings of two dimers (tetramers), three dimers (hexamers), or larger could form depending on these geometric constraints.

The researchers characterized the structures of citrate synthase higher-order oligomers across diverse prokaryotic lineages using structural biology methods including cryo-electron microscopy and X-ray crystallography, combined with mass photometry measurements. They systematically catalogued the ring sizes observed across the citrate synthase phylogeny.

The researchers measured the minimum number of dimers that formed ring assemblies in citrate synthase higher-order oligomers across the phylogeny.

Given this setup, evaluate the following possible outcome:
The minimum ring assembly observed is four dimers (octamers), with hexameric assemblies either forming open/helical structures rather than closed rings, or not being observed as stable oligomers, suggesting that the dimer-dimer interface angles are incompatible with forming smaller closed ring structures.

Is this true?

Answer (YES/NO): NO